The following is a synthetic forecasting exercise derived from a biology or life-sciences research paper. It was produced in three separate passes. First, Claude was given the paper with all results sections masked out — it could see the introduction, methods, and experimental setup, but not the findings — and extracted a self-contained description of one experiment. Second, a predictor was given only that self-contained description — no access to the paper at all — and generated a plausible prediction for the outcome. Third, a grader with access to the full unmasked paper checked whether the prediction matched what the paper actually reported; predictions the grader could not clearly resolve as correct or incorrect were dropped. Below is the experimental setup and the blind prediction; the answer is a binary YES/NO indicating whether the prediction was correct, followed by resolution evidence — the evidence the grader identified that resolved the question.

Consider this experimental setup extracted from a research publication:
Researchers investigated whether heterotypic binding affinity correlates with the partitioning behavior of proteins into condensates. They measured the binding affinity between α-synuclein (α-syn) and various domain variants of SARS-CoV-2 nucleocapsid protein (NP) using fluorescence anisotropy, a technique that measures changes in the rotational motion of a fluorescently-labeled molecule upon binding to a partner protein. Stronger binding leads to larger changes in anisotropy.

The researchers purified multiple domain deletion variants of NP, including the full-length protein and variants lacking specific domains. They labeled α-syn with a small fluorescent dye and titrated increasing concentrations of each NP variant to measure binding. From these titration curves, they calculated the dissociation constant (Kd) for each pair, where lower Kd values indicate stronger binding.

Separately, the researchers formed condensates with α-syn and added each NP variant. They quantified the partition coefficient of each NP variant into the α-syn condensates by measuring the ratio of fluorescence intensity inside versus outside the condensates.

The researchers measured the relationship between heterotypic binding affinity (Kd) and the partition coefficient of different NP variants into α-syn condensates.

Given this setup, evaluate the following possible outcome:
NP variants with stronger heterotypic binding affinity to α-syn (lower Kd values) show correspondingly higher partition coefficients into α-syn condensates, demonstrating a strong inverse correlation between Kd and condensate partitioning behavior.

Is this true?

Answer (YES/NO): YES